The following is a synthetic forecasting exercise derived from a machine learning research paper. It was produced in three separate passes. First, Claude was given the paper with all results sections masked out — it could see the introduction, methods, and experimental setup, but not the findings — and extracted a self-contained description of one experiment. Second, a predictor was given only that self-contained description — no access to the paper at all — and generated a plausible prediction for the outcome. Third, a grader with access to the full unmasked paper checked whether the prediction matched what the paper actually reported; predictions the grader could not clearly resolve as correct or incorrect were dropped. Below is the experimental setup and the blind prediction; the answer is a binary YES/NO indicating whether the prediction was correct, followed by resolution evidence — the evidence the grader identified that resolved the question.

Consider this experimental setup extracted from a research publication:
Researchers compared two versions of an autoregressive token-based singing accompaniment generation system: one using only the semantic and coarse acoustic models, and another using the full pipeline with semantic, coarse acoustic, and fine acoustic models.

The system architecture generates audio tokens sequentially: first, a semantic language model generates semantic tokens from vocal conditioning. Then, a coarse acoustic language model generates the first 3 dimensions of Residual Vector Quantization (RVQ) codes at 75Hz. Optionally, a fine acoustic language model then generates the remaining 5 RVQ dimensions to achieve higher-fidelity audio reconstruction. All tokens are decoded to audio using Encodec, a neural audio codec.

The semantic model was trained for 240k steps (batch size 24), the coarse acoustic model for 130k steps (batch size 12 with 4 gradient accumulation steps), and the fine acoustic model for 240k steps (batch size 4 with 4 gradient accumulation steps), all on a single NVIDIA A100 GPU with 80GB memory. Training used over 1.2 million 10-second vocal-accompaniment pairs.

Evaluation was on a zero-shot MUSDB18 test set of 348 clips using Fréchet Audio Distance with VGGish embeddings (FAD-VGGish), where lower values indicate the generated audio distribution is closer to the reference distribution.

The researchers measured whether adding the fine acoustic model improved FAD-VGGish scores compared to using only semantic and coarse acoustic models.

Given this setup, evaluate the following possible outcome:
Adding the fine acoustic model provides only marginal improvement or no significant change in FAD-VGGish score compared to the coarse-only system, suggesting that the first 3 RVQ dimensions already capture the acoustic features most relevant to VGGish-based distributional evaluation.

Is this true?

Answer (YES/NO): NO